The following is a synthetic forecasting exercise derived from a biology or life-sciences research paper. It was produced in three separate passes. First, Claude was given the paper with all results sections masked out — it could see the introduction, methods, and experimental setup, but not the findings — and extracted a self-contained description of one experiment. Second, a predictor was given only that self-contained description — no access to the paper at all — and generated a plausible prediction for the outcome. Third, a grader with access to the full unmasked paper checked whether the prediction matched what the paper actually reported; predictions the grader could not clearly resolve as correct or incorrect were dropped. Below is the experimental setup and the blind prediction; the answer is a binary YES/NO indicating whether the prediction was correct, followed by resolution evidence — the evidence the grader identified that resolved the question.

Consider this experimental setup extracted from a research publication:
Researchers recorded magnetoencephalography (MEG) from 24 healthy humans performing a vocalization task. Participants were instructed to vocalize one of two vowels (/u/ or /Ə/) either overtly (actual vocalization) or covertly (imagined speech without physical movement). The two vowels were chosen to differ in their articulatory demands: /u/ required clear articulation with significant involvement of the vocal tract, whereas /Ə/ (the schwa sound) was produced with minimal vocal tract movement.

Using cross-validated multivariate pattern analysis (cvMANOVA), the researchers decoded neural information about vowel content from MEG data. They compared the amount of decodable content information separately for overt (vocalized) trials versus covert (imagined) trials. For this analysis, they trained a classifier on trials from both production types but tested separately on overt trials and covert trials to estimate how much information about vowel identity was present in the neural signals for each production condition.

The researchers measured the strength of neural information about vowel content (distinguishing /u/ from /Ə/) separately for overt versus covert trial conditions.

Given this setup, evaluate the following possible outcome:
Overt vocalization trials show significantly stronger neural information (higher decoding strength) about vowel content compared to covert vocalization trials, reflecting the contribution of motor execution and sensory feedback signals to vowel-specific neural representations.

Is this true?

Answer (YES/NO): YES